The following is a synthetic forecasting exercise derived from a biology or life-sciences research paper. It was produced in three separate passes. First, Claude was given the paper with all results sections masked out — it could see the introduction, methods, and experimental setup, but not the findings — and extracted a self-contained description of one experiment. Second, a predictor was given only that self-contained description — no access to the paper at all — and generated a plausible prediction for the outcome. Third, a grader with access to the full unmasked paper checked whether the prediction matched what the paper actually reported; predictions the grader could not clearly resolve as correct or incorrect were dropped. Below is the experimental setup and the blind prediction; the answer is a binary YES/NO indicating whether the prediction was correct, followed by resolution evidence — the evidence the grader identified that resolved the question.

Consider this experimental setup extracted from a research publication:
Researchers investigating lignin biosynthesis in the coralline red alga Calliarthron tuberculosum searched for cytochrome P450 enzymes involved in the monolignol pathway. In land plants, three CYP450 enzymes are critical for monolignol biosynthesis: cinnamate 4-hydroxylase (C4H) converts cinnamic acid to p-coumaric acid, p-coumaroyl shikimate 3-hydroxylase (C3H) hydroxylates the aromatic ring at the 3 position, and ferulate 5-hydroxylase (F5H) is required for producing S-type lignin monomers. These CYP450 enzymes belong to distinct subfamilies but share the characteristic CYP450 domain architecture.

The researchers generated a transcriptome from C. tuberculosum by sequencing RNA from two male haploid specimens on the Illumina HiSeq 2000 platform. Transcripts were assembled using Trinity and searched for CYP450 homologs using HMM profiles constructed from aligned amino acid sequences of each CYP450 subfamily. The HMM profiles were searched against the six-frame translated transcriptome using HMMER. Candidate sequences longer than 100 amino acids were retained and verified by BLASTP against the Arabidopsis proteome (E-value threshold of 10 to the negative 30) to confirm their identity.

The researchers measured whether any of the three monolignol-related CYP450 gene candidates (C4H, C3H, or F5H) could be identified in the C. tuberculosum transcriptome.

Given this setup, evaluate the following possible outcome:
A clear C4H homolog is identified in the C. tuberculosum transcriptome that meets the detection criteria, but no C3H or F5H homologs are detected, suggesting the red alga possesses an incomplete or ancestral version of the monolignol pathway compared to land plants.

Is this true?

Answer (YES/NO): NO